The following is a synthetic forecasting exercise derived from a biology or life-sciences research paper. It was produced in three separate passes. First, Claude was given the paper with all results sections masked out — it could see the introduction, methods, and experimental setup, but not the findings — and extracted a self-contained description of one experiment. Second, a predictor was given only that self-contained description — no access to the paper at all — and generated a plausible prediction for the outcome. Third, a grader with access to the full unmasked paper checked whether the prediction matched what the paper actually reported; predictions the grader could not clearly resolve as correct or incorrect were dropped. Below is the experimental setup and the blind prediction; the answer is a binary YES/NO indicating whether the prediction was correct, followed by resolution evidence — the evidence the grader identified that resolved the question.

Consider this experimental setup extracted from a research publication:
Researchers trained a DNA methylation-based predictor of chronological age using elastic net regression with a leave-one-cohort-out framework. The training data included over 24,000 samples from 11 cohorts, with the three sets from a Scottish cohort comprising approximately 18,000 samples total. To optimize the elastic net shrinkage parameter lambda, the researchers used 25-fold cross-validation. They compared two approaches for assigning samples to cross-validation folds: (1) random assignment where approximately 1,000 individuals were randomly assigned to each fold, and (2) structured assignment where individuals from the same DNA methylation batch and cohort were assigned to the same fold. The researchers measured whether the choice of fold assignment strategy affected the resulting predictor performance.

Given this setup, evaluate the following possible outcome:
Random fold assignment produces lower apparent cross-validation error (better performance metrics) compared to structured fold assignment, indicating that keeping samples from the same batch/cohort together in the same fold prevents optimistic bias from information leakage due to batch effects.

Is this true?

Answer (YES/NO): NO